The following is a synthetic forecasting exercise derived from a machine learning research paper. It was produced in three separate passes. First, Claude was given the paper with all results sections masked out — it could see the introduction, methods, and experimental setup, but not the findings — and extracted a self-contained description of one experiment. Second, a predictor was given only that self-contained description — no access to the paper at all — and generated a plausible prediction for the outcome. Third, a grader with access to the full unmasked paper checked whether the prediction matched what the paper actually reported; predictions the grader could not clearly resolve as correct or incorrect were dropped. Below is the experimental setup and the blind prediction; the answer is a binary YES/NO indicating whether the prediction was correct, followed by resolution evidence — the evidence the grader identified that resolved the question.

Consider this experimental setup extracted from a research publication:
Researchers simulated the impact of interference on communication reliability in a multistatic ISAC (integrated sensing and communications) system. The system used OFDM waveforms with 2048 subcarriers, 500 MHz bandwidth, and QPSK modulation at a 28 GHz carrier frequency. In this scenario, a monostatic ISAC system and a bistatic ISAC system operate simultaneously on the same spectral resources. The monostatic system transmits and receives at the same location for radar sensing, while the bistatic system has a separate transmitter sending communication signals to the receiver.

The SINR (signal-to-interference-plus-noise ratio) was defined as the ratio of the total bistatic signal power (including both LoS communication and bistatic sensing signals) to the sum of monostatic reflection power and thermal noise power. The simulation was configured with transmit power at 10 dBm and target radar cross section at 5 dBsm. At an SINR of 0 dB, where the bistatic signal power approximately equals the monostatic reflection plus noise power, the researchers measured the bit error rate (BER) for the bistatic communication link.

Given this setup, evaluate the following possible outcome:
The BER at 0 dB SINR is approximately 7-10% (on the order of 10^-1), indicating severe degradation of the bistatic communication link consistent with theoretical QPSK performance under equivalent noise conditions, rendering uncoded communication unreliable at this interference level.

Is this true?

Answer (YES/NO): NO